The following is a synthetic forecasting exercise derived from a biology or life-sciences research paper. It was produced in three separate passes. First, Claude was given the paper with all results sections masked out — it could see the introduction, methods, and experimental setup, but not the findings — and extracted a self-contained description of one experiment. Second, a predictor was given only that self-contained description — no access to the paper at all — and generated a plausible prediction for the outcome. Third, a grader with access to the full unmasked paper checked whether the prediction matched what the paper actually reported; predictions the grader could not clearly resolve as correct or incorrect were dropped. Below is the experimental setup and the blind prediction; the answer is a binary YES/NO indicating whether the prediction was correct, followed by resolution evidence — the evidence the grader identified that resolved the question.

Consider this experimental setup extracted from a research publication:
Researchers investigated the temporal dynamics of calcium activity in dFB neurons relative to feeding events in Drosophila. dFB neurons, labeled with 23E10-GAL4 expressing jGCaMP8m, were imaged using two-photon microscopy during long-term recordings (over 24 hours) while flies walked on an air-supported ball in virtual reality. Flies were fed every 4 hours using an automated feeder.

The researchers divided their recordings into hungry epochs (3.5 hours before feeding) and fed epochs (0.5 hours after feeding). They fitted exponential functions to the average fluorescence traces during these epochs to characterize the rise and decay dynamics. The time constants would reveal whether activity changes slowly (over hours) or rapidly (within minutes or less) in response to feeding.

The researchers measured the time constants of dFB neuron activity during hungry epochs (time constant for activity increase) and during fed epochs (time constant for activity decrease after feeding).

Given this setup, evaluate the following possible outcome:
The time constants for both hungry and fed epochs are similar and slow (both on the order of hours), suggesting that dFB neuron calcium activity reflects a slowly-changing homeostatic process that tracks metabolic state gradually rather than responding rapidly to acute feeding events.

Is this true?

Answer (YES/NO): NO